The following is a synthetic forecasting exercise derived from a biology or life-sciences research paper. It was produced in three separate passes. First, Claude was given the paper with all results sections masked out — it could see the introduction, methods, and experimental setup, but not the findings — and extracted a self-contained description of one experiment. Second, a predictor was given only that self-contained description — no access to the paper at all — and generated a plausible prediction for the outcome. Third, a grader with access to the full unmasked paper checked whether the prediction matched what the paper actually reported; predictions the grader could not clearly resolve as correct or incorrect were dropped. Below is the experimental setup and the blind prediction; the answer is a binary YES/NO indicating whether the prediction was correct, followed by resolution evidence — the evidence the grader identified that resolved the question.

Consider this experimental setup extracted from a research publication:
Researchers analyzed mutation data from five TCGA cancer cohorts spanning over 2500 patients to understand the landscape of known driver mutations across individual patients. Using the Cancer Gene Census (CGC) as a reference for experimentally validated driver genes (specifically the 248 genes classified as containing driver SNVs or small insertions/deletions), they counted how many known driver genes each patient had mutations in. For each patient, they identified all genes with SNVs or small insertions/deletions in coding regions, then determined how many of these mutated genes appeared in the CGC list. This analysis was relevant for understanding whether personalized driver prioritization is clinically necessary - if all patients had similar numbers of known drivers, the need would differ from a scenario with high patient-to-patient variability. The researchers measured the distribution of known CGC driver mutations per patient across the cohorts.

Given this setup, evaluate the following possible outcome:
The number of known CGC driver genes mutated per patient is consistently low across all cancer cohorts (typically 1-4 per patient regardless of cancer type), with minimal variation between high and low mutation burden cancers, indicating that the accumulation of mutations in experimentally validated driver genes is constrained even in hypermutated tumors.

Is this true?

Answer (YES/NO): NO